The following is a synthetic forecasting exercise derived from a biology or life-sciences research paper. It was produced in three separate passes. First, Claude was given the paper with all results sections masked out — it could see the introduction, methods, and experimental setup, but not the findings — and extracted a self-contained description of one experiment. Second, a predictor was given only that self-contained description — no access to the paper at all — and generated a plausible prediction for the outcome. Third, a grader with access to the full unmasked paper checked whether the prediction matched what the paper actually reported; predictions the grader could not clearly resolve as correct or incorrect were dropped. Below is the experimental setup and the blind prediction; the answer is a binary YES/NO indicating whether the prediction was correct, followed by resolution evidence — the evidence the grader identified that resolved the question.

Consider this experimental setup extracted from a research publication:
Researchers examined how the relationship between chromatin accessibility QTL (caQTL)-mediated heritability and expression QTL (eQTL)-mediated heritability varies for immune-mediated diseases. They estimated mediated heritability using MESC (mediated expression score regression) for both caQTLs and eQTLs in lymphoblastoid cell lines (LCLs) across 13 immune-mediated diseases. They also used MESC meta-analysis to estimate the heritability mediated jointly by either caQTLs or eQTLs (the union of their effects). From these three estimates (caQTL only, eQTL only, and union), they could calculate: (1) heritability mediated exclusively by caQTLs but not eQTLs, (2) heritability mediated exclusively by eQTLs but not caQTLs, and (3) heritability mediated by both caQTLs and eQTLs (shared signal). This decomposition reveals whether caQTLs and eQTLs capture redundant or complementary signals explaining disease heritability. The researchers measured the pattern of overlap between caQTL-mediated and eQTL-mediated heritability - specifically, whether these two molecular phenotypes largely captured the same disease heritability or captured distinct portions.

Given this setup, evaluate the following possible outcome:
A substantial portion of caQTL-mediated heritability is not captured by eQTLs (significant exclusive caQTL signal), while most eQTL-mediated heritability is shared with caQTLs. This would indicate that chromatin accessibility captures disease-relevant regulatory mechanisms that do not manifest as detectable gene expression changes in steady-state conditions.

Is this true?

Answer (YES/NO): YES